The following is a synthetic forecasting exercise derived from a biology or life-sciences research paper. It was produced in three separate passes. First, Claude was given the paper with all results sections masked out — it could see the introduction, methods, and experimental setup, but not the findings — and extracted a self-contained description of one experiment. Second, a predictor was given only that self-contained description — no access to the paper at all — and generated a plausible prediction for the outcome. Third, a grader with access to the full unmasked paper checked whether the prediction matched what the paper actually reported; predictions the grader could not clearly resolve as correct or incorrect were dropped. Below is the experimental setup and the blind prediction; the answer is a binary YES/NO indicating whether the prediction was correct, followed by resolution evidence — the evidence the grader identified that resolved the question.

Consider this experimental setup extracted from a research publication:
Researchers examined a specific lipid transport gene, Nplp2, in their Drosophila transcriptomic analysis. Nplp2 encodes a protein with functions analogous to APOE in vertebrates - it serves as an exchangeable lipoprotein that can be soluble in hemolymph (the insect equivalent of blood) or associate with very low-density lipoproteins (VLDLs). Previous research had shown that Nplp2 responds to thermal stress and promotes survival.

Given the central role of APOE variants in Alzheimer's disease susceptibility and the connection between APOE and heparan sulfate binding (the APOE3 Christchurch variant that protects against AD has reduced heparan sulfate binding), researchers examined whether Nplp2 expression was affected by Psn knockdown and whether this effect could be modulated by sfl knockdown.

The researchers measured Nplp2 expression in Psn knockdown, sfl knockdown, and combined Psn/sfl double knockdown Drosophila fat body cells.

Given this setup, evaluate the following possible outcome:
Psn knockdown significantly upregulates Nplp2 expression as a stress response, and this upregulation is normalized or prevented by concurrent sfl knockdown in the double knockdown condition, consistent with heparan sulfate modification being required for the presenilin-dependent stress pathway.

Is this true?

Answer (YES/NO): NO